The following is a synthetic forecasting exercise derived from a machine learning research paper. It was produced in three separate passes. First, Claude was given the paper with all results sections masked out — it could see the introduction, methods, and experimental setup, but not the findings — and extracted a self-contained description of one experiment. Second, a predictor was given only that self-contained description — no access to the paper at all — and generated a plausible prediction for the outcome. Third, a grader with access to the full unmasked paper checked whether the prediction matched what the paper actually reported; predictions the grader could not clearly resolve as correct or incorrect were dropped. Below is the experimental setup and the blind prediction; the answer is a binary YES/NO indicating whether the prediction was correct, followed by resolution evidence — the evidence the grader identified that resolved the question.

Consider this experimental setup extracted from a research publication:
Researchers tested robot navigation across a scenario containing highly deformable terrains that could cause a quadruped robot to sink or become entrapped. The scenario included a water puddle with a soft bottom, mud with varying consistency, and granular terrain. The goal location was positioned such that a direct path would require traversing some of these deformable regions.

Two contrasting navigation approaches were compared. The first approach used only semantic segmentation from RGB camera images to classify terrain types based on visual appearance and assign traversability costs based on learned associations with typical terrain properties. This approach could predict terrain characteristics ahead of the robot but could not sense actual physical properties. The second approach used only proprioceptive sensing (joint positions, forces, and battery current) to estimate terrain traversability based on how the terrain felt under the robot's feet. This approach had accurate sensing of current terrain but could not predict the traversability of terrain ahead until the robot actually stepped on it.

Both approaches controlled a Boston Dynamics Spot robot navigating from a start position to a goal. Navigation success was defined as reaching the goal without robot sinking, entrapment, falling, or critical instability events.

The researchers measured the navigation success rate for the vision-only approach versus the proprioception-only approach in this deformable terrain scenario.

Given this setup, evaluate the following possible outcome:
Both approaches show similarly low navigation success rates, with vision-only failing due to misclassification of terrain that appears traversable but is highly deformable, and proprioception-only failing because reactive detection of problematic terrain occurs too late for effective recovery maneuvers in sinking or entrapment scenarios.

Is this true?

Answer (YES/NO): NO